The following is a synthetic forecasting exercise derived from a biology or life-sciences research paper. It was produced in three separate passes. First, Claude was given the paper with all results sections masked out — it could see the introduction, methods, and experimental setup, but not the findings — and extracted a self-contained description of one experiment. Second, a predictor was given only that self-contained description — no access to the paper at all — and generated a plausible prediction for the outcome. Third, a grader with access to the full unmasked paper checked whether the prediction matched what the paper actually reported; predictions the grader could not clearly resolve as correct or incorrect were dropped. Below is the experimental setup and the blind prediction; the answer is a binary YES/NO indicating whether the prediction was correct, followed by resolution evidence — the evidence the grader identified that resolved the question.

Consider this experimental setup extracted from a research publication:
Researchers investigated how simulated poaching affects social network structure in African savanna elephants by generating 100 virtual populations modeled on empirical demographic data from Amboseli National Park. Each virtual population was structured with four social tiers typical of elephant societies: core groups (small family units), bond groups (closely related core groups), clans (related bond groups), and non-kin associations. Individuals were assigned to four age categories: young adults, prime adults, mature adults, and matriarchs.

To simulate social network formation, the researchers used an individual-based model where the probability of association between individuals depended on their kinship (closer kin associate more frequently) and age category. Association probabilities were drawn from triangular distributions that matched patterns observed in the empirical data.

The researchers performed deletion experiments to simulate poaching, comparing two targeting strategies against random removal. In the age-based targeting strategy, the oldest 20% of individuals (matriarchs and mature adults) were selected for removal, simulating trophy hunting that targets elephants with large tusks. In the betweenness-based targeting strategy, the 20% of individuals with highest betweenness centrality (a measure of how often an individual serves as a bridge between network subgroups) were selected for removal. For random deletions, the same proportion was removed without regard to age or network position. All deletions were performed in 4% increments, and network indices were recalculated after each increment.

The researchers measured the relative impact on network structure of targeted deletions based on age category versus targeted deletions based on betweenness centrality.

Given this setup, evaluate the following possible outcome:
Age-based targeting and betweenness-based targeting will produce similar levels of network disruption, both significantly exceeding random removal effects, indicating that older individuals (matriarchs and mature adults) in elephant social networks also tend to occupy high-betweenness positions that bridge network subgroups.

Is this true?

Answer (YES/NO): NO